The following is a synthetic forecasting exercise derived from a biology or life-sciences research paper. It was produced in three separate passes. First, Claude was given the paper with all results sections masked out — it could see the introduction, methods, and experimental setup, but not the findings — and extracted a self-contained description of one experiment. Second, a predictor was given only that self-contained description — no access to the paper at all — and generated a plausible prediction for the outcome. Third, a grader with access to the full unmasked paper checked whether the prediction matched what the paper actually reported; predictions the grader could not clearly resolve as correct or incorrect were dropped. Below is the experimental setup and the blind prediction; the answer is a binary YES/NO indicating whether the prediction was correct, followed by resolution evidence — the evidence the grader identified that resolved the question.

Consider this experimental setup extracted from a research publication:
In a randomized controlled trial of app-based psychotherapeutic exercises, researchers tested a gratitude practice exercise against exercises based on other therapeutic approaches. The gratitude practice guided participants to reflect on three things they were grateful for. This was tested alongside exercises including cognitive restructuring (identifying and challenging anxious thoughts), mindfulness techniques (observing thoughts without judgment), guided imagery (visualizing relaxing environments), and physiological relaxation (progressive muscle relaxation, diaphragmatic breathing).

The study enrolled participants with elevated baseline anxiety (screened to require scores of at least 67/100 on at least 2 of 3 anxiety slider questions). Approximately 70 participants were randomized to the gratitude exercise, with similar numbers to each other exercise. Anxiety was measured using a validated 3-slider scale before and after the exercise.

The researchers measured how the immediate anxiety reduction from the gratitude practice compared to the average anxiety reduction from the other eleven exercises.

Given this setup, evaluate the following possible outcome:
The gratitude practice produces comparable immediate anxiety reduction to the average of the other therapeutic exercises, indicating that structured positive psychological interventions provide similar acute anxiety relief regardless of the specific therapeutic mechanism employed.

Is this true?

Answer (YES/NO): YES